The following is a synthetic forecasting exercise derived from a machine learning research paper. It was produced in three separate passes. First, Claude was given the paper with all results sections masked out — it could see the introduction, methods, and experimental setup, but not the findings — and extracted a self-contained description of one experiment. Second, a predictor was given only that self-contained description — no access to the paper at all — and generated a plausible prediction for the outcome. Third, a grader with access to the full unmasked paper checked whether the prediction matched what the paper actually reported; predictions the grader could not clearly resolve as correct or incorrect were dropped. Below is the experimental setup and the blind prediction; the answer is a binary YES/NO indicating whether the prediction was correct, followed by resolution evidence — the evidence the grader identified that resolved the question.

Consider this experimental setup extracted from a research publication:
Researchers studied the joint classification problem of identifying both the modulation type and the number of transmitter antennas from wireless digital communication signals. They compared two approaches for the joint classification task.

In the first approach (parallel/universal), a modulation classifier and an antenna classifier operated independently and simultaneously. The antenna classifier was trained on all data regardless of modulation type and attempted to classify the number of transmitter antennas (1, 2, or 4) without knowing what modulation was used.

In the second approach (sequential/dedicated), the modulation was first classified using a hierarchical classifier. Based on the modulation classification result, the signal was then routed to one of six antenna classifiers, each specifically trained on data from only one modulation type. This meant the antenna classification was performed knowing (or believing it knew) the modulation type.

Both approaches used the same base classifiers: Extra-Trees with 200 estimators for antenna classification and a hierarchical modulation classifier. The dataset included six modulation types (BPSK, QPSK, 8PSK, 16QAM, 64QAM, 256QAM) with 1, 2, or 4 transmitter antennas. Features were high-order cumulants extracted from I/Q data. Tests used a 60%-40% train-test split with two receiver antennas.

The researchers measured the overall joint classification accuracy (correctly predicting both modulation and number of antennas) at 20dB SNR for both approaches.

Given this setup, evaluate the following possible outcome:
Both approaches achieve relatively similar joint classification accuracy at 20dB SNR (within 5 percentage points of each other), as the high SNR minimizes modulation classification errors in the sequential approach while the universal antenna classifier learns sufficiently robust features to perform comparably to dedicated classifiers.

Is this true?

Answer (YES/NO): YES